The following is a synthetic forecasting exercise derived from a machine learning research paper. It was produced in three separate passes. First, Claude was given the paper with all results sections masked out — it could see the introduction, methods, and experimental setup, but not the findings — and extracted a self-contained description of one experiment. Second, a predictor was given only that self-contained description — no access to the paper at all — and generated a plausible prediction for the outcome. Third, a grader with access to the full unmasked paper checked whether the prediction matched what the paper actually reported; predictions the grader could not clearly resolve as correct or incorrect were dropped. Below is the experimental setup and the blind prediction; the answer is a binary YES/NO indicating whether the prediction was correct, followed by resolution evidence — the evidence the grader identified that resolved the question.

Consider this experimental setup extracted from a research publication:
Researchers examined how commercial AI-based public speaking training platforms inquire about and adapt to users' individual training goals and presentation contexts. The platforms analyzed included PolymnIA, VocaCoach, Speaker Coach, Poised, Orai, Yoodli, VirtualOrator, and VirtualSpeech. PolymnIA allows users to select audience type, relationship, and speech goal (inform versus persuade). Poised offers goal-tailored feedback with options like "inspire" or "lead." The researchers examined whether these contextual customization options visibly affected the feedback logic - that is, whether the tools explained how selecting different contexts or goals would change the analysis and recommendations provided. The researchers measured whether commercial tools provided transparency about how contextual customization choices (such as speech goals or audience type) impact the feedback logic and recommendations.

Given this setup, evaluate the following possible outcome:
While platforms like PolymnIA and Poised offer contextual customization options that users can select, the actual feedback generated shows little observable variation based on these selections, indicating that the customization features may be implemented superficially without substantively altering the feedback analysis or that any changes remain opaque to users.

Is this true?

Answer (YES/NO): NO